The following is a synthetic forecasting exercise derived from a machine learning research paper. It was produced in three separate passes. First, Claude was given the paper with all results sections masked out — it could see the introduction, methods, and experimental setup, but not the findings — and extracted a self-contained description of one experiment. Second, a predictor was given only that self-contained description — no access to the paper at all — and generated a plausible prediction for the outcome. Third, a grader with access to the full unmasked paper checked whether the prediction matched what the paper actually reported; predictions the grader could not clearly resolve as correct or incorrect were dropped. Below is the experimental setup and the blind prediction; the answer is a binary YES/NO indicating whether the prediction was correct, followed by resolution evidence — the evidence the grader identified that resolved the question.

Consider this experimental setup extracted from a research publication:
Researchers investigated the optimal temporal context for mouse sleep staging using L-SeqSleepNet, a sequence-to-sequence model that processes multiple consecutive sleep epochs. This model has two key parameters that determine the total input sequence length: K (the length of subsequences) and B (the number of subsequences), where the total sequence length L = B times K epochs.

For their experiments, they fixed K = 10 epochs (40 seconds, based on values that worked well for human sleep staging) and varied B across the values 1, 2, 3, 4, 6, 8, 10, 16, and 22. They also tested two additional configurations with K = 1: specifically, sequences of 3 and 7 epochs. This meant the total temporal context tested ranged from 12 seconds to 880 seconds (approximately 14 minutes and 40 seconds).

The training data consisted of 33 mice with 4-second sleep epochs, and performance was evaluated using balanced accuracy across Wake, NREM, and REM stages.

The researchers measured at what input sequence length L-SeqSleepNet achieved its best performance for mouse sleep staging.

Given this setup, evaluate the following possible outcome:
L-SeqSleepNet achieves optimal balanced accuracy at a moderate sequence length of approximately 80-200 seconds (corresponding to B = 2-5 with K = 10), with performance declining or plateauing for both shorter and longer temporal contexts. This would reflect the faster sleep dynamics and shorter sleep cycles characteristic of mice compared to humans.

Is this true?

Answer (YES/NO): NO